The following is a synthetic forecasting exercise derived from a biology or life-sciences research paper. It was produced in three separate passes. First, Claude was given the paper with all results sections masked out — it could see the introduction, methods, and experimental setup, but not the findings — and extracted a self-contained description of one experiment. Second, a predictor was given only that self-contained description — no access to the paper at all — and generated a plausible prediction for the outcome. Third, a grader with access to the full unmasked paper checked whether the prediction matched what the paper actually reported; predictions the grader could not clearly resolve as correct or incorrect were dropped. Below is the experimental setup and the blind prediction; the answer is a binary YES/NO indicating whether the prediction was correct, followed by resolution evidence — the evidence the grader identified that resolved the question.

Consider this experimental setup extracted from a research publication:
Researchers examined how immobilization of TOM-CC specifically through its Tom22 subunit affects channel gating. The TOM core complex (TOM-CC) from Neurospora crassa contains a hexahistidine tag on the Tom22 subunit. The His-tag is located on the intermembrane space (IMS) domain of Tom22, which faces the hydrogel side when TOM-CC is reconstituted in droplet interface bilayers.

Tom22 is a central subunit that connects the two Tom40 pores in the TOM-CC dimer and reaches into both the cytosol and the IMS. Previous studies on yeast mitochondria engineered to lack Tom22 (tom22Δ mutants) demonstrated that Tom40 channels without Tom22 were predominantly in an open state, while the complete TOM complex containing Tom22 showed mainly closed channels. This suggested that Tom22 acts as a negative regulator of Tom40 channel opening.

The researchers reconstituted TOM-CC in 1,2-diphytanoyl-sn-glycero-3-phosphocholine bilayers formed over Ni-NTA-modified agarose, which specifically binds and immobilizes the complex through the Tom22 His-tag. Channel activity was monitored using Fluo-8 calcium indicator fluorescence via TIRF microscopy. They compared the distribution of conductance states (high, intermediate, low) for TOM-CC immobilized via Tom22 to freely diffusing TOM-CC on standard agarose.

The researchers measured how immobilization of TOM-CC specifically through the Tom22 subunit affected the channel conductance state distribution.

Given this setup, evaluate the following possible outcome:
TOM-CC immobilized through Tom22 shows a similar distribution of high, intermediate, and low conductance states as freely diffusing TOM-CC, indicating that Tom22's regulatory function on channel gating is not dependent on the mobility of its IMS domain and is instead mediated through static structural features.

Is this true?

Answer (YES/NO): NO